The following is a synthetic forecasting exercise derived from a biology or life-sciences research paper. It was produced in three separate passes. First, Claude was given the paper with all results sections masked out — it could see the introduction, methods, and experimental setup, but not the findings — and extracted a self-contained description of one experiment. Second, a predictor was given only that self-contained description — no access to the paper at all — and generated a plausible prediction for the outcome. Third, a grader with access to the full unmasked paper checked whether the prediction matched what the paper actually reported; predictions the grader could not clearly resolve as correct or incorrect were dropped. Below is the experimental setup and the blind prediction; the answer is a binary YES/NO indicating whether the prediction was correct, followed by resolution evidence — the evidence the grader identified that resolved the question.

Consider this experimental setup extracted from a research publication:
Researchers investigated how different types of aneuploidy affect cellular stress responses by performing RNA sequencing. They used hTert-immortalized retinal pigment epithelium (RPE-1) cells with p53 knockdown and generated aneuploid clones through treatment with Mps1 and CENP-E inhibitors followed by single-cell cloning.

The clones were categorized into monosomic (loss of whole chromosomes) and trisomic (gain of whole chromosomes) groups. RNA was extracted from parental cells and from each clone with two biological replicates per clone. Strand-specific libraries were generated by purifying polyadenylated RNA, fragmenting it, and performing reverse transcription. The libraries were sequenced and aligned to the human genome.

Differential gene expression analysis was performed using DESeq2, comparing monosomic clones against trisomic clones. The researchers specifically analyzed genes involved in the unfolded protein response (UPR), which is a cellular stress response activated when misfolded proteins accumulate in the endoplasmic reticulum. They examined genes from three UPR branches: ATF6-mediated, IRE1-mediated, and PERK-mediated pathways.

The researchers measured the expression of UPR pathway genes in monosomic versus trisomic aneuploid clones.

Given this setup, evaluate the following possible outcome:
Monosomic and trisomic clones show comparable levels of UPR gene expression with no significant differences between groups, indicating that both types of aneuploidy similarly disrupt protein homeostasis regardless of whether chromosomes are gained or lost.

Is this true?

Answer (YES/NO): NO